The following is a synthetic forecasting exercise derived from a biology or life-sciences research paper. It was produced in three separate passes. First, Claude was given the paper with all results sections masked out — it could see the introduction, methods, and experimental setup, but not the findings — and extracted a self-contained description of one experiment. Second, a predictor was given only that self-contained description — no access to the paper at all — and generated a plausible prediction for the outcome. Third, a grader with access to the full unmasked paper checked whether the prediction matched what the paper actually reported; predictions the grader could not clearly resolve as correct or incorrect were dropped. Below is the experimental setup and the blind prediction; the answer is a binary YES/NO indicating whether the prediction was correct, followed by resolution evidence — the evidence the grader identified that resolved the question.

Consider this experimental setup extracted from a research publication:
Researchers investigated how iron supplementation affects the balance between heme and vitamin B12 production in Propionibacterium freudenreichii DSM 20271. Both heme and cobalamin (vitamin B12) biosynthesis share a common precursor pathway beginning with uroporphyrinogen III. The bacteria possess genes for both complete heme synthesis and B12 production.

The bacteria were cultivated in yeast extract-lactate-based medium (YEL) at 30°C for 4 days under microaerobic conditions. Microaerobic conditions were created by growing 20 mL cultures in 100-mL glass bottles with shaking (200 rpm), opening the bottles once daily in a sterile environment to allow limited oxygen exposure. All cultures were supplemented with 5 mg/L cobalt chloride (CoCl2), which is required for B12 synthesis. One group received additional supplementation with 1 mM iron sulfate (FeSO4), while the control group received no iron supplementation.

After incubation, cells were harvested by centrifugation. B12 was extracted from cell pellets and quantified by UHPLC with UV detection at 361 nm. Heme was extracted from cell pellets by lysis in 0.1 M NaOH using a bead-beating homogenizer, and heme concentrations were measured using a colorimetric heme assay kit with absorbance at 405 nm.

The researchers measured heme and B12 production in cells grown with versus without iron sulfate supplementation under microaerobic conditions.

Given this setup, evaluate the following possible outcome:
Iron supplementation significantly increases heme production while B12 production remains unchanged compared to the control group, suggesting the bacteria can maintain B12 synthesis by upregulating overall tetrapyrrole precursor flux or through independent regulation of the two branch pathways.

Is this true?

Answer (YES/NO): NO